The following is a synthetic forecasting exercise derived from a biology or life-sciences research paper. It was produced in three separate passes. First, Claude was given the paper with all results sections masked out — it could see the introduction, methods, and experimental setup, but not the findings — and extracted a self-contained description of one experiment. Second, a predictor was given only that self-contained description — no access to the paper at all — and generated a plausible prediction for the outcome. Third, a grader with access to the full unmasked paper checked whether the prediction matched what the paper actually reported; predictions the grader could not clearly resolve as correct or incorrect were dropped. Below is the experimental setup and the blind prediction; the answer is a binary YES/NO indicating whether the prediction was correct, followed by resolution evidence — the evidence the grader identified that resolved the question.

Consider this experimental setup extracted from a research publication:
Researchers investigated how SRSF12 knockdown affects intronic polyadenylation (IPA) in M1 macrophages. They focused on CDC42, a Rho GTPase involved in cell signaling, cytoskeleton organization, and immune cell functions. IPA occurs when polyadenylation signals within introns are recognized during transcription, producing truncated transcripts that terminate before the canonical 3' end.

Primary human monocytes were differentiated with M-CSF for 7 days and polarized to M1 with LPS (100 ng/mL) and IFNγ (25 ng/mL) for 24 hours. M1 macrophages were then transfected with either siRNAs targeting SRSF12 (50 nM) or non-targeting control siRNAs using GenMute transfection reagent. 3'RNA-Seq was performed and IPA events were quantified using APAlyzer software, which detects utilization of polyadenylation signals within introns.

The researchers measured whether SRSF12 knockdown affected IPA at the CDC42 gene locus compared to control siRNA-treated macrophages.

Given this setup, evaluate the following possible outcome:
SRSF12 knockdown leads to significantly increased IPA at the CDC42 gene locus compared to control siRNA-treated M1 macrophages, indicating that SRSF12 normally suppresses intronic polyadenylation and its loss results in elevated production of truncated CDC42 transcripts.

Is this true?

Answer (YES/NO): YES